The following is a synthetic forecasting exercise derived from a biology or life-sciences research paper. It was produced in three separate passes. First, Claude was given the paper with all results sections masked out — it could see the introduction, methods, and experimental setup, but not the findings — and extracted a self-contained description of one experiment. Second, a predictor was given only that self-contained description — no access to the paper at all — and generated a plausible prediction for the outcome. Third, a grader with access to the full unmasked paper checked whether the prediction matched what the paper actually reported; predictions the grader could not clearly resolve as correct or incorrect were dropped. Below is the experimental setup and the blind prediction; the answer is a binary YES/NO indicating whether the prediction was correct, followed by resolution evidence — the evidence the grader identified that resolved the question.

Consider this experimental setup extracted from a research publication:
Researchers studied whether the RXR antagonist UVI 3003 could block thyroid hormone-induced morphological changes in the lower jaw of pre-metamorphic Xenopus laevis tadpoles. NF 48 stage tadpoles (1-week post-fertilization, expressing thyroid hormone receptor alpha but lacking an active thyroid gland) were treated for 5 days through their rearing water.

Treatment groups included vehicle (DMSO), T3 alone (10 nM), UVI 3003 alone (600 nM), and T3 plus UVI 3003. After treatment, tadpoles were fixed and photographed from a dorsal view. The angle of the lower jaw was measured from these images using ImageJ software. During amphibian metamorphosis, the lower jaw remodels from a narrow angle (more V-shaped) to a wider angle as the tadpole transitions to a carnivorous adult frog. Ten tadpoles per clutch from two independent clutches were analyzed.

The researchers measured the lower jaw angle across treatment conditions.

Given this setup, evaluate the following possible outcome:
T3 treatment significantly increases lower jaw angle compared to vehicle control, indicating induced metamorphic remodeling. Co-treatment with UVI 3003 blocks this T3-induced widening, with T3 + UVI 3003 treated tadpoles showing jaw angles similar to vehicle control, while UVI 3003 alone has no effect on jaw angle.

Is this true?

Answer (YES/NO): NO